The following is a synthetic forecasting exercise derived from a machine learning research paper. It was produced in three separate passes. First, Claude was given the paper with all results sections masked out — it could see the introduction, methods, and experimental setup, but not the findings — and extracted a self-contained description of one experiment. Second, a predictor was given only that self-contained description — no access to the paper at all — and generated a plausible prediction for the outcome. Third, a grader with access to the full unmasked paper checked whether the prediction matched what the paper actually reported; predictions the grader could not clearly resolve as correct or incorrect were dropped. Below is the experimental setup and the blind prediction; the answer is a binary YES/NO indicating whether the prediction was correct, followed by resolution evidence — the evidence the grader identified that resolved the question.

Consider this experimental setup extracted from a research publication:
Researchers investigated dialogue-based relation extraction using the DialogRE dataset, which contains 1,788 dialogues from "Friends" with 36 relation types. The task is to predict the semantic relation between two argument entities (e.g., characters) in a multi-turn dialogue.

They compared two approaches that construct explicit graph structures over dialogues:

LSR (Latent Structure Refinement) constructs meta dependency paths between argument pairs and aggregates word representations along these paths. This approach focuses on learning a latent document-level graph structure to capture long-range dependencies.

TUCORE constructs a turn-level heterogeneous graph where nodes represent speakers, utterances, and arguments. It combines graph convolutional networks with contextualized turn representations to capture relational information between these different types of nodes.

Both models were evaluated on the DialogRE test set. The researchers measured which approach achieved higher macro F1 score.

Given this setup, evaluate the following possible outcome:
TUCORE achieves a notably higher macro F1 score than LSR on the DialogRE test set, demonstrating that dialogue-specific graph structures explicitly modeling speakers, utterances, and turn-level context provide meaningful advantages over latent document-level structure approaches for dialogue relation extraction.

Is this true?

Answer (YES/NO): YES